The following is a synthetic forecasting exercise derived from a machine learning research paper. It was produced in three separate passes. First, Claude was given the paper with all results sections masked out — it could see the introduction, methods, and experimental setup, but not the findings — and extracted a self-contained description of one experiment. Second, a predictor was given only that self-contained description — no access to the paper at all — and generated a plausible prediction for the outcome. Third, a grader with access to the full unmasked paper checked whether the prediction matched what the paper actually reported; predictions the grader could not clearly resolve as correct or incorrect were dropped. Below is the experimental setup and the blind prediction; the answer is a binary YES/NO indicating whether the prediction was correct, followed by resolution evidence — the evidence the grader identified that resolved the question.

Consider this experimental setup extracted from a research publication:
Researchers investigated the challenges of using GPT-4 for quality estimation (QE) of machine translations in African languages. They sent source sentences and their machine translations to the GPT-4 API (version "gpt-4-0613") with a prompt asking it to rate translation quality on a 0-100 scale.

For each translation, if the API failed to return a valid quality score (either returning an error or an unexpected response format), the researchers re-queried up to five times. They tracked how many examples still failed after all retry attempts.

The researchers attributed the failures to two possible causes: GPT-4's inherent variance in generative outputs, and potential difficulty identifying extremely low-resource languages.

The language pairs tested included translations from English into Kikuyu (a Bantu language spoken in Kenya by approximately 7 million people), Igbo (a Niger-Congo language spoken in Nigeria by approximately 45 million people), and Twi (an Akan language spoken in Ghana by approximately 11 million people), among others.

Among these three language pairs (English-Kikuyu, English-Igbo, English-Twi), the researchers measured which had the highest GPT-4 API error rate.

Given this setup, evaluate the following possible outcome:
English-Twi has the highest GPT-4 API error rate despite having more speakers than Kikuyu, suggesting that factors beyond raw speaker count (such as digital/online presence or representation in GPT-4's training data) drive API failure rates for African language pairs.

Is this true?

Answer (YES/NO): NO